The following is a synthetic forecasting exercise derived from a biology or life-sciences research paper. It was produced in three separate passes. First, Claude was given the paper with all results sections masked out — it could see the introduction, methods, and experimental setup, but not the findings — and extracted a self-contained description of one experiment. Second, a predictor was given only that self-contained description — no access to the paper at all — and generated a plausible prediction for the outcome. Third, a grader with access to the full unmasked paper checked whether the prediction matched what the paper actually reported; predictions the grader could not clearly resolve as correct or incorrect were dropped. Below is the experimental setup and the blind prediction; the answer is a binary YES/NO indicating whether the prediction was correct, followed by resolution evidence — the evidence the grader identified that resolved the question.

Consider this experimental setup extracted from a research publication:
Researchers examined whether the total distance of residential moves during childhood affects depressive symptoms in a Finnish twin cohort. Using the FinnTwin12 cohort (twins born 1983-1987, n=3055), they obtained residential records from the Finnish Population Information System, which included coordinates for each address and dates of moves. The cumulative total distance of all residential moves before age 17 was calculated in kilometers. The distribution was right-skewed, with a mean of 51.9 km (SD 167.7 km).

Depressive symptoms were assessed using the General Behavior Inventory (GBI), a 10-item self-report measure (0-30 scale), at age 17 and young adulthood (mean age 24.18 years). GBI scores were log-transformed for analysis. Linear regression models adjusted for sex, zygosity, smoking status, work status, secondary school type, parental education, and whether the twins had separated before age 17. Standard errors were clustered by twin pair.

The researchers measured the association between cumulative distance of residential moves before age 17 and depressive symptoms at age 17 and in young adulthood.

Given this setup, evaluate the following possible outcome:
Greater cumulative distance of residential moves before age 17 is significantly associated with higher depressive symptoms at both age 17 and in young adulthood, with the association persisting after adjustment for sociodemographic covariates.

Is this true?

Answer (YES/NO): NO